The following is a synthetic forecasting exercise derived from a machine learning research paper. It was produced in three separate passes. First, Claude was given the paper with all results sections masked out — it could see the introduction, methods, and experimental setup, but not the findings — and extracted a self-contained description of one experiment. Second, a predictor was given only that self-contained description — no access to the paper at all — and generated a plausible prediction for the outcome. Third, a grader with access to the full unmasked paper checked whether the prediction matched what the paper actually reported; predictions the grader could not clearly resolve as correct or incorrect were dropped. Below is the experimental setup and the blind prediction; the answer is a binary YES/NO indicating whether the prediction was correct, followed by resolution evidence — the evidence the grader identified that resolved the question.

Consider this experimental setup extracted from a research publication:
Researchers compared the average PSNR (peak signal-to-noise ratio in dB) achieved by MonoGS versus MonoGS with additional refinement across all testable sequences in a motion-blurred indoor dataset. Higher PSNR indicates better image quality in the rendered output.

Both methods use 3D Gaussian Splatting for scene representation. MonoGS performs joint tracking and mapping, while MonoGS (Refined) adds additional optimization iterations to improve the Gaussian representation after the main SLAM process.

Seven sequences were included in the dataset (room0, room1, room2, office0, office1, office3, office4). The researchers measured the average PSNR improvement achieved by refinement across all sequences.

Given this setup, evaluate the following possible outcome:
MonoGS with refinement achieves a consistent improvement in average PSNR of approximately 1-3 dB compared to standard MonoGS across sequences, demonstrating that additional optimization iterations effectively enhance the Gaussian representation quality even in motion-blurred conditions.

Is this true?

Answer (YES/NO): NO